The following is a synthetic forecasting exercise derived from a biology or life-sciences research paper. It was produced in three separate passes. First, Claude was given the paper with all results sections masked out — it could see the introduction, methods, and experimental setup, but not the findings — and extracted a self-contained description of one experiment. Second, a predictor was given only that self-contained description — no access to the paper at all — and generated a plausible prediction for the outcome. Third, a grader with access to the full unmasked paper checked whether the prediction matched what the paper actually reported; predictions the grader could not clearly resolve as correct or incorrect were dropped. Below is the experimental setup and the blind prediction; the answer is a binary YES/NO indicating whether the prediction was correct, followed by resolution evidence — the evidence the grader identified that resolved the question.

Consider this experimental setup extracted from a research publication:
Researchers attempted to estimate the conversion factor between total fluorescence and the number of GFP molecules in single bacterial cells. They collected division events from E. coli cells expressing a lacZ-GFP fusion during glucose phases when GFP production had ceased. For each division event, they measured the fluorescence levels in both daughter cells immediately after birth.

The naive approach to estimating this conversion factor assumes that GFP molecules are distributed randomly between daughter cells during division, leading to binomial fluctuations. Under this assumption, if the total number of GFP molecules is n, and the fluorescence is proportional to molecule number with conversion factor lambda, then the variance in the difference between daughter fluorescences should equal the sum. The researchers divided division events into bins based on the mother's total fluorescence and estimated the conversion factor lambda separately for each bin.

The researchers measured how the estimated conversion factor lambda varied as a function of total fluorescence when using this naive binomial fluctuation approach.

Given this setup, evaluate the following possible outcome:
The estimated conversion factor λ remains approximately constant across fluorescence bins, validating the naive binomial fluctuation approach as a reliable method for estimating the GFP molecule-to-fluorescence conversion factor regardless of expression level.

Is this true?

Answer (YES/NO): NO